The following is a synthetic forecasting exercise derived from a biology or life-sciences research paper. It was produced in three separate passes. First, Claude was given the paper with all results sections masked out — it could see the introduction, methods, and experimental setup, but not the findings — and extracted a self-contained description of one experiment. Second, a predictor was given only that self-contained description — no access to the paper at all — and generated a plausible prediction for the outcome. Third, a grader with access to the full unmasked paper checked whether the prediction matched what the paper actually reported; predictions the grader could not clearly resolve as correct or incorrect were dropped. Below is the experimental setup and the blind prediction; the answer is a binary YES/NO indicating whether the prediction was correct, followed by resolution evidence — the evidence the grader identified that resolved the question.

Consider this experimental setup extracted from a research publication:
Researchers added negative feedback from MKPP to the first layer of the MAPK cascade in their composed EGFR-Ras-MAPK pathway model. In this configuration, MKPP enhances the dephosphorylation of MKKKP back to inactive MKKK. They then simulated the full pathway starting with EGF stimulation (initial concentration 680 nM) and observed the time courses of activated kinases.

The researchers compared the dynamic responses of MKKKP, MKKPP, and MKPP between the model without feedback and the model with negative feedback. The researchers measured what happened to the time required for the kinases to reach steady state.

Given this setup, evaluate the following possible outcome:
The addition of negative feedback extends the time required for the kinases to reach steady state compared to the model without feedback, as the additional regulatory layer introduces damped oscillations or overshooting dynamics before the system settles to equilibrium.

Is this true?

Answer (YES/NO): NO